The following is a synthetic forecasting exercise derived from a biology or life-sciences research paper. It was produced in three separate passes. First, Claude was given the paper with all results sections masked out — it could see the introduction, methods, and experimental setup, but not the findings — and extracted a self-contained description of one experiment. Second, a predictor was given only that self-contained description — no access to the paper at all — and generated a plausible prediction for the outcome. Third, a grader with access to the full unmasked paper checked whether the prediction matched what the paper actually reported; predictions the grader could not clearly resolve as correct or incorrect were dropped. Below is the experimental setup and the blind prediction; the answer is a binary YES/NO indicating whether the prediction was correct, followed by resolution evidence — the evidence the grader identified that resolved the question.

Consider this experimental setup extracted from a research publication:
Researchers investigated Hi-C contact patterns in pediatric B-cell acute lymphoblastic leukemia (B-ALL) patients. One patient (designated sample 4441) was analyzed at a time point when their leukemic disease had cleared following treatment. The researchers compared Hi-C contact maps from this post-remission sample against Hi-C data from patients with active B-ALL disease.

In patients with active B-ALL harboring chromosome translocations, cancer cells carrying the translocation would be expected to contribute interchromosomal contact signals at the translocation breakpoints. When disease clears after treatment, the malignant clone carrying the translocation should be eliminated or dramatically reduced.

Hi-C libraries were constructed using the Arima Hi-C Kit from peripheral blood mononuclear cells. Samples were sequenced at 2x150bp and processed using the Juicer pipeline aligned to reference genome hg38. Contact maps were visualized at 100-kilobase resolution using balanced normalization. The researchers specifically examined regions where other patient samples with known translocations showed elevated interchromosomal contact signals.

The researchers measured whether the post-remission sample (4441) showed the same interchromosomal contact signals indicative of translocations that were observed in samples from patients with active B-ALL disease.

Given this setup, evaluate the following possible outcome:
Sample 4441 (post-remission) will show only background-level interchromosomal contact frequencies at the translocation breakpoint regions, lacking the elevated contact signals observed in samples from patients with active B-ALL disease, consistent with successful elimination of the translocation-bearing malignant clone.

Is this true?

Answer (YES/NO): YES